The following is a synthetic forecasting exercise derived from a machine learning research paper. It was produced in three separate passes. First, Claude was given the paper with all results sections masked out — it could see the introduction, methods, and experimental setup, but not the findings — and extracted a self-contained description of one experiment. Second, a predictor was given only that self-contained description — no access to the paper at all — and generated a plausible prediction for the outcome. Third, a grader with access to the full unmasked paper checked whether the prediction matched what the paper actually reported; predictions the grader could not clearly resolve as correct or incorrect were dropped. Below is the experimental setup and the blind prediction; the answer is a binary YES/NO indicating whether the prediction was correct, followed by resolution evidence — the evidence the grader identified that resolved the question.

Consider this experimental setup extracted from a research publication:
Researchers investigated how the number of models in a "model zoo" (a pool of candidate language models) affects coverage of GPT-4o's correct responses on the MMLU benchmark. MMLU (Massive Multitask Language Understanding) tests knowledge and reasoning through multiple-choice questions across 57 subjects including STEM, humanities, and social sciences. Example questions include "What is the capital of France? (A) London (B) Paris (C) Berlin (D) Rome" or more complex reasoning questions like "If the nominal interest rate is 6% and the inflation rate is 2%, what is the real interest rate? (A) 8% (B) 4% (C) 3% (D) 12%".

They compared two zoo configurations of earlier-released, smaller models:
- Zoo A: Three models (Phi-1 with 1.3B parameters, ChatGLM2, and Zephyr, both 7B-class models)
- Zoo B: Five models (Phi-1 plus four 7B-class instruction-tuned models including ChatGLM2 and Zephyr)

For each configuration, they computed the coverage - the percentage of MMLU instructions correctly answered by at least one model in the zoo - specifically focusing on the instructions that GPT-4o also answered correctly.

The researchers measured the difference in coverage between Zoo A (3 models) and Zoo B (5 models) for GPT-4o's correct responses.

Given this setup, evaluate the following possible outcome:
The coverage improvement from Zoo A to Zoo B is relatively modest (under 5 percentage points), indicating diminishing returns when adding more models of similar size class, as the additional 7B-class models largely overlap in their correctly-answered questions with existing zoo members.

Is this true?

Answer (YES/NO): NO